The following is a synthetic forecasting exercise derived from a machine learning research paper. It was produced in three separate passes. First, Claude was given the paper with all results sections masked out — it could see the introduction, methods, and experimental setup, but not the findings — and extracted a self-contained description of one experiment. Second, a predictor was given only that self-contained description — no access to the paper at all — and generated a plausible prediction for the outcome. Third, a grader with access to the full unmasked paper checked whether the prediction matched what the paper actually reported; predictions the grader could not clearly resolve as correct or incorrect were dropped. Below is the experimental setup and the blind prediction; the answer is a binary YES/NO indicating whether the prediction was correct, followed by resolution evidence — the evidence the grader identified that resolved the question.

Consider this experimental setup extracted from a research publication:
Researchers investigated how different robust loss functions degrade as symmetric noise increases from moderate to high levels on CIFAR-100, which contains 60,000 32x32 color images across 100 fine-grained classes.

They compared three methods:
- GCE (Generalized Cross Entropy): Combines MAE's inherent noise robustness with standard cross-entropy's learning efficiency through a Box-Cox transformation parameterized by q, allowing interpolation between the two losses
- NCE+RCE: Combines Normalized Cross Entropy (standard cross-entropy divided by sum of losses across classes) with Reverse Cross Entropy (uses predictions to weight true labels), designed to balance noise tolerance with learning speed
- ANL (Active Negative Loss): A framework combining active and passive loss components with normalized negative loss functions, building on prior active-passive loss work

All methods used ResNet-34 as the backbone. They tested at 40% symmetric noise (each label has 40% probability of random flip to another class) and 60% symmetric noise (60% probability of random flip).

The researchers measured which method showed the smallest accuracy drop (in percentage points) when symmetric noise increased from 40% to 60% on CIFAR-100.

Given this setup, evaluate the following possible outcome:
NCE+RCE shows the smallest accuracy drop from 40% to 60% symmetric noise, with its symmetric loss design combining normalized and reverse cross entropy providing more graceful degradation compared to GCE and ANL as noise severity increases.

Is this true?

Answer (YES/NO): NO